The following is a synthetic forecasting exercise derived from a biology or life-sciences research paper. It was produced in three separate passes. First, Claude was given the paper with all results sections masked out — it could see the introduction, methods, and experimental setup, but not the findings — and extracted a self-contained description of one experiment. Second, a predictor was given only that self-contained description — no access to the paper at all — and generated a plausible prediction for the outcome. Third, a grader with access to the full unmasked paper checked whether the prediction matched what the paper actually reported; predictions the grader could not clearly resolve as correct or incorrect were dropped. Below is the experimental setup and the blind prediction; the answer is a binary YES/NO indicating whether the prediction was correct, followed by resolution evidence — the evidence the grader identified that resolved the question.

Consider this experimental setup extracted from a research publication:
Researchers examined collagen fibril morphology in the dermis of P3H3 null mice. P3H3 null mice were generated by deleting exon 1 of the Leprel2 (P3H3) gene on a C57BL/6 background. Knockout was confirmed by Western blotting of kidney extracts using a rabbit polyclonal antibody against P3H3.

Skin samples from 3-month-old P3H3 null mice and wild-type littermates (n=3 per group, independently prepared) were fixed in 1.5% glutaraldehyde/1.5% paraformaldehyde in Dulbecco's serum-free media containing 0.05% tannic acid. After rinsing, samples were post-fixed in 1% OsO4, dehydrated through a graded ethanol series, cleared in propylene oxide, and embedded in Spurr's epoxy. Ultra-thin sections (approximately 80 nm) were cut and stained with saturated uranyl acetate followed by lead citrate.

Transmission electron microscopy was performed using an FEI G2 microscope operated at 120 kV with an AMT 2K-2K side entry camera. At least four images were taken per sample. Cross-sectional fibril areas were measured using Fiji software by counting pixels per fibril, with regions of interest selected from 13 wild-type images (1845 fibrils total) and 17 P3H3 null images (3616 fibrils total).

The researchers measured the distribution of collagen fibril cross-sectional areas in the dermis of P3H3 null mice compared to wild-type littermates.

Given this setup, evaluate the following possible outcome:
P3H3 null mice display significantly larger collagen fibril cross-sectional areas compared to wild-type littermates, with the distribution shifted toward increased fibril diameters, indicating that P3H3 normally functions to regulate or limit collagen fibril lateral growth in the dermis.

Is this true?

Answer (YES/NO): NO